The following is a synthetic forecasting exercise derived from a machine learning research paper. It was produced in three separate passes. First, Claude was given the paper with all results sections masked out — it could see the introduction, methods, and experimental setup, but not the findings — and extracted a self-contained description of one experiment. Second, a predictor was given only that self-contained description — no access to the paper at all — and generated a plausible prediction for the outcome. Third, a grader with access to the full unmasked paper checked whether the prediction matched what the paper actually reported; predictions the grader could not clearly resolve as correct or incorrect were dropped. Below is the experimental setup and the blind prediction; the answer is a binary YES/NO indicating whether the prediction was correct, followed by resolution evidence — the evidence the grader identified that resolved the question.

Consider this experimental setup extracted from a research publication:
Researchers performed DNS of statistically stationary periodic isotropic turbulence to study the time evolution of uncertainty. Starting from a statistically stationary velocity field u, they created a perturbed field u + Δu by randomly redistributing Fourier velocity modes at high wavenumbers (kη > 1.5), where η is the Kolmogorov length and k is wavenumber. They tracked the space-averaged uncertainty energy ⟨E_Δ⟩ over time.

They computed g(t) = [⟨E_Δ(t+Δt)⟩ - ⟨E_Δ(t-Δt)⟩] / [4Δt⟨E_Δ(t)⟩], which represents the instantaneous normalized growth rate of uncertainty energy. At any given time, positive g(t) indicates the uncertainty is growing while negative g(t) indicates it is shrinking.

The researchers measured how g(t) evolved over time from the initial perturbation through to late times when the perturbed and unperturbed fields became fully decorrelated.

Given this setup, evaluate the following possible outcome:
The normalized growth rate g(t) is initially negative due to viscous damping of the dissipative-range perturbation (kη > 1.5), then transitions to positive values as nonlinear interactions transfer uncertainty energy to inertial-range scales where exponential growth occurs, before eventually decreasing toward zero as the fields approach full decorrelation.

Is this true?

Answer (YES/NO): NO